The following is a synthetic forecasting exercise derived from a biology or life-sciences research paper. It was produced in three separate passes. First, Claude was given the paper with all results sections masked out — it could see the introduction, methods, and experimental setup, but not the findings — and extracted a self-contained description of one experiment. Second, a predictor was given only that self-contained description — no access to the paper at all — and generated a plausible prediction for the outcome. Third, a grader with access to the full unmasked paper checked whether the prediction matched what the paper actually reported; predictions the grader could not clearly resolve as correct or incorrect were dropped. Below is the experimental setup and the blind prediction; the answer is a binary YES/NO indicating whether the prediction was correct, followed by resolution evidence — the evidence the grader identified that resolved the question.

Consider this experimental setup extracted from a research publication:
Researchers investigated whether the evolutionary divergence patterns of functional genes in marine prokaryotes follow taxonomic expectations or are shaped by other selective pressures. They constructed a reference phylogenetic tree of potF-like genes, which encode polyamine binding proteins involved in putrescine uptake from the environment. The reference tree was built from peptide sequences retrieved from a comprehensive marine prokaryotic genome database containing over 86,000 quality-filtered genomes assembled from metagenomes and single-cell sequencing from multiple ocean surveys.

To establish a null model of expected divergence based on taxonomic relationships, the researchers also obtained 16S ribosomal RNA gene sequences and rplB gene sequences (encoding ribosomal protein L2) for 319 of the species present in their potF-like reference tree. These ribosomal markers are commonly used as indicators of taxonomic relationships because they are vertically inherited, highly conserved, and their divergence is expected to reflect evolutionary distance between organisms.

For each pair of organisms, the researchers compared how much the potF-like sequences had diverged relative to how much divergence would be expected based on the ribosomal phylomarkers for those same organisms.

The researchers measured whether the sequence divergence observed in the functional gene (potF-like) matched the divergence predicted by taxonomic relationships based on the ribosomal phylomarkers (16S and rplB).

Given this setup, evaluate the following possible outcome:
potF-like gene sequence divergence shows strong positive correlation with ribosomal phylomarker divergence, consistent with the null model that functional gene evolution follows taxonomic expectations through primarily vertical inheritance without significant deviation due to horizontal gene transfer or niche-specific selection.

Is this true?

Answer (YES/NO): NO